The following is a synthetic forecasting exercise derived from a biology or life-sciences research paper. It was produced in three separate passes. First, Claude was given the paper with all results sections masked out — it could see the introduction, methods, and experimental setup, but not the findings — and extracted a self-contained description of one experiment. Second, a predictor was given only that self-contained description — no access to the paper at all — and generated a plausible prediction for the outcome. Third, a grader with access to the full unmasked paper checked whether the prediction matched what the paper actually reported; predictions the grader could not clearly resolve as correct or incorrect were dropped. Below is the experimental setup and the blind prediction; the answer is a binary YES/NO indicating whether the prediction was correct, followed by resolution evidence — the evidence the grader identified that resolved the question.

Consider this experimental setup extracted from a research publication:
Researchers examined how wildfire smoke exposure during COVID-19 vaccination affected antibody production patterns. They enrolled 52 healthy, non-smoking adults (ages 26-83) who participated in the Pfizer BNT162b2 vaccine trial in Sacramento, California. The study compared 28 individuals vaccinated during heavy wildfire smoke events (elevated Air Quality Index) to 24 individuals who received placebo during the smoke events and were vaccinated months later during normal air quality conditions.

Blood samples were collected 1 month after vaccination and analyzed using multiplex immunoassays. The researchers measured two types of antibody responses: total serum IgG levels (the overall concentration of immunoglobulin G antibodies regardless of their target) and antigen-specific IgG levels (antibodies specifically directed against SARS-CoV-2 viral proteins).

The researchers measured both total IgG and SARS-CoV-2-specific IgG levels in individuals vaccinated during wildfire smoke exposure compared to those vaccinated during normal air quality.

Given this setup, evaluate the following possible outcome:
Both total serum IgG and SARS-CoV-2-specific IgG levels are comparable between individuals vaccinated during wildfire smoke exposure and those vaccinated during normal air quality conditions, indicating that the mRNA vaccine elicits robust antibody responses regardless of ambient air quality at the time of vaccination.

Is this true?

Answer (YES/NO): NO